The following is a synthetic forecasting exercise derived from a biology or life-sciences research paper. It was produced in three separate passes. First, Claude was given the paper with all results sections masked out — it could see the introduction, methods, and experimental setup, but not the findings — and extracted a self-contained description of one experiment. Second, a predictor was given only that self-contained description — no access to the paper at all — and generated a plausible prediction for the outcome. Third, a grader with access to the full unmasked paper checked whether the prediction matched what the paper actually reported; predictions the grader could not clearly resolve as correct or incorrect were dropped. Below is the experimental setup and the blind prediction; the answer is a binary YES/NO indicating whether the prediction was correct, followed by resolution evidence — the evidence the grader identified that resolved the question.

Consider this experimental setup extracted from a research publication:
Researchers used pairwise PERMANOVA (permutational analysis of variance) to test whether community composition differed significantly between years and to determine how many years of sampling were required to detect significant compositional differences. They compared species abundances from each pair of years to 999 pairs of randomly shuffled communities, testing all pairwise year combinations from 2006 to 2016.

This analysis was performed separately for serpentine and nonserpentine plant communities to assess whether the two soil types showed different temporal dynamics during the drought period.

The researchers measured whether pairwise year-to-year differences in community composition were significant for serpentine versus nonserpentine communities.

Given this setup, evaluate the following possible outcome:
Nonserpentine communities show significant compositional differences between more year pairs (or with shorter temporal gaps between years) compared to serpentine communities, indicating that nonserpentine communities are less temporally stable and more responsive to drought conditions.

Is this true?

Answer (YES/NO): YES